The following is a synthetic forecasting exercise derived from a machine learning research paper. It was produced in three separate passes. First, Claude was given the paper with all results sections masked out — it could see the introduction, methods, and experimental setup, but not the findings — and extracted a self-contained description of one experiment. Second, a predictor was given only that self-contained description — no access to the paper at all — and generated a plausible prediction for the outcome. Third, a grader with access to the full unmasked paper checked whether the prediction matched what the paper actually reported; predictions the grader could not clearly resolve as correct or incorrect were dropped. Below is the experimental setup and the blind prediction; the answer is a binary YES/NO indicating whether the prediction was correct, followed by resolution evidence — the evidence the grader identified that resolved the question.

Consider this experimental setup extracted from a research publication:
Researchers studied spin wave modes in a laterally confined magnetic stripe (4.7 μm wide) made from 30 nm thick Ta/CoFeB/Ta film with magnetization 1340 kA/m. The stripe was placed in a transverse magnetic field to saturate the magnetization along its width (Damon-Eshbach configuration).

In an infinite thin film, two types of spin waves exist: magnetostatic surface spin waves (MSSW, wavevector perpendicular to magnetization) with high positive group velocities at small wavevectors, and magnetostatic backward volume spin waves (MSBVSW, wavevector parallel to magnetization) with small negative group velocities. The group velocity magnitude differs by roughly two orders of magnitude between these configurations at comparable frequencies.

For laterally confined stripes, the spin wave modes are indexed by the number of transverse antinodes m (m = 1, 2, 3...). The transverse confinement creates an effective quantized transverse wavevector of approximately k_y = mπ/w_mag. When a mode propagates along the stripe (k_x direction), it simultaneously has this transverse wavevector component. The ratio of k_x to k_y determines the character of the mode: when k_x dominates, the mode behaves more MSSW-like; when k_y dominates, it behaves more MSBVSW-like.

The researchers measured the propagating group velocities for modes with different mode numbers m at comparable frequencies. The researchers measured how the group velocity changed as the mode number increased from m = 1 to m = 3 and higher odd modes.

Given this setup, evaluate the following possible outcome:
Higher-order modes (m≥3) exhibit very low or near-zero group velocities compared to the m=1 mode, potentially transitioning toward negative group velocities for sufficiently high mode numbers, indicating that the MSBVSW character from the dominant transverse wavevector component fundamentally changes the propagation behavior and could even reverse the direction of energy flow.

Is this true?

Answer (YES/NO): NO